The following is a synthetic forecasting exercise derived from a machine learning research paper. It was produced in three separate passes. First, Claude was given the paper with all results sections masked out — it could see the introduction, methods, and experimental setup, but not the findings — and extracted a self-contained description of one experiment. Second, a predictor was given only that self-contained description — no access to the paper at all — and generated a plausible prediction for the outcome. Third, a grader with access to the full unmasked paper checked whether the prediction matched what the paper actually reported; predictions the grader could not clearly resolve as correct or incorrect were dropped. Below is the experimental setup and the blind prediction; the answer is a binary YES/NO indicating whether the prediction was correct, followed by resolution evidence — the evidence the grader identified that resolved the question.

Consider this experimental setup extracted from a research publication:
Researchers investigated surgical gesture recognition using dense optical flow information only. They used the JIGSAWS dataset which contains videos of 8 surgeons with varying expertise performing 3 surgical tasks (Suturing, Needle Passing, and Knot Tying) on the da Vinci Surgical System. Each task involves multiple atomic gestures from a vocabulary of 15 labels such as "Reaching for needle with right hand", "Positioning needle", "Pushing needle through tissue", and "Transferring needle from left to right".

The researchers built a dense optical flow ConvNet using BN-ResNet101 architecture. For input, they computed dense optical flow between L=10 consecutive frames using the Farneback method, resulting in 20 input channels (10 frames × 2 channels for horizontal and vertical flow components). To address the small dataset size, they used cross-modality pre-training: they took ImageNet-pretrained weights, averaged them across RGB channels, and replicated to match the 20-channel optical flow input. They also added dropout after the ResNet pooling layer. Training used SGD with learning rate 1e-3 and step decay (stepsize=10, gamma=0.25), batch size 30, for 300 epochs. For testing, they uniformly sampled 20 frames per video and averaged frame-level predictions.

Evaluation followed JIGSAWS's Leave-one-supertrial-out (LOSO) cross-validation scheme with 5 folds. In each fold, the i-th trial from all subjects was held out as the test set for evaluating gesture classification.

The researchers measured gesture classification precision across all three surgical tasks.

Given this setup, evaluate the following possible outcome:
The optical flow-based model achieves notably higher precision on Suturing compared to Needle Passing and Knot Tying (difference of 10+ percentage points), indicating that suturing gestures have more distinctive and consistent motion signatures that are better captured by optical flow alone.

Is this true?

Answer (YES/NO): NO